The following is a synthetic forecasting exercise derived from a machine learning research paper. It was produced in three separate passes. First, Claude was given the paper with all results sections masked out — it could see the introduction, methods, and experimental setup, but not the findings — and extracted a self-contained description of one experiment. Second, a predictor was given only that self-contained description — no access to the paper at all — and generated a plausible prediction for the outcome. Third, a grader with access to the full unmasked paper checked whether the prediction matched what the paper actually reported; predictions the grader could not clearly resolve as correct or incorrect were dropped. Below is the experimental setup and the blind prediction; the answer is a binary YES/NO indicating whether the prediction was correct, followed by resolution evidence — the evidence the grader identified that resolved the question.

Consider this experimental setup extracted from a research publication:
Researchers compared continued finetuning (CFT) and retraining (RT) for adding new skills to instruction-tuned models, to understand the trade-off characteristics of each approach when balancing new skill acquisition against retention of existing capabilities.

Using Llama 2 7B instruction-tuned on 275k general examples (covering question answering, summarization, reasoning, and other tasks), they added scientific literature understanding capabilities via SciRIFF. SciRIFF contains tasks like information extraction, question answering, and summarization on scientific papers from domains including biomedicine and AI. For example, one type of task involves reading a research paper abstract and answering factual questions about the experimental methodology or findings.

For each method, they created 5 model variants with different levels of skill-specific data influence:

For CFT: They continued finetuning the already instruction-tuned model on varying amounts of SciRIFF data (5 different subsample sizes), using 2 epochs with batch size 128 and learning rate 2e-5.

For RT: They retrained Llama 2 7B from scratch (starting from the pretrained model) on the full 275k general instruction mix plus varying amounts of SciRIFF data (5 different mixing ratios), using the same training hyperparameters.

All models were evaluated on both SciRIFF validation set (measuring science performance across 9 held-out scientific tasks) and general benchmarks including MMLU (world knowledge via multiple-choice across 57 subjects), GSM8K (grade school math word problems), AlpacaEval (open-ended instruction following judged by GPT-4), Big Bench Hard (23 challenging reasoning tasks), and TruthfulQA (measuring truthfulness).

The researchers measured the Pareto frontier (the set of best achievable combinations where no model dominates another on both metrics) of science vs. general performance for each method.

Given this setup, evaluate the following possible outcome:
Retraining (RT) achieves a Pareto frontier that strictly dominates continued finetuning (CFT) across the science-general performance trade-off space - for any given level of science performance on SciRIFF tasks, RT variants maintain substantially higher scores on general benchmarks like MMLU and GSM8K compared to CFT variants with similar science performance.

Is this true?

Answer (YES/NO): NO